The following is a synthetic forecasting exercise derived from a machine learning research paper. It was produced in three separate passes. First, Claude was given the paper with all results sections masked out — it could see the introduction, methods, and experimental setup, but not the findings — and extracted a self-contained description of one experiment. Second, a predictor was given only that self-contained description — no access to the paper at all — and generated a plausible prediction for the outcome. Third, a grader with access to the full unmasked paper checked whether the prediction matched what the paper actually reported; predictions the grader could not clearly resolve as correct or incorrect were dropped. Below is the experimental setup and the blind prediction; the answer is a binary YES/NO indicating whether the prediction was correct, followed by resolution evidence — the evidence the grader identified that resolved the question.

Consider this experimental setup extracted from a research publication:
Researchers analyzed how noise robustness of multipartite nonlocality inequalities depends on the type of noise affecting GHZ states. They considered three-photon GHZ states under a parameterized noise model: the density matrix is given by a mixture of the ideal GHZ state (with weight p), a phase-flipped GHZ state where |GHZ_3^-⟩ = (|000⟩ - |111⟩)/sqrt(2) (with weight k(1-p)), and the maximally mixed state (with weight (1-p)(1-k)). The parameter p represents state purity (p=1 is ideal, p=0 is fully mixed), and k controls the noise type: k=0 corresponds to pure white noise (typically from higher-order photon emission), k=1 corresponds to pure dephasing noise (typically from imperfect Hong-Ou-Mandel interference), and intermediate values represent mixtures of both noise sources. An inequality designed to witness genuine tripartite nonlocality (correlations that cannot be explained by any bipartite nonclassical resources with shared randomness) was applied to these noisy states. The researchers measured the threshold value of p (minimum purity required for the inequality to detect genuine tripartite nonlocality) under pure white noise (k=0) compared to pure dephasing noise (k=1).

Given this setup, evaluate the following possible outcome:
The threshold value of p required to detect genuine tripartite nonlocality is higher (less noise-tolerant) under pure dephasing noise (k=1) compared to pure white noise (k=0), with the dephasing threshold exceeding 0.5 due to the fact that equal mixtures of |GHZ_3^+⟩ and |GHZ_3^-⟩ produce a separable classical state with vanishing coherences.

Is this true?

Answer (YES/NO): NO